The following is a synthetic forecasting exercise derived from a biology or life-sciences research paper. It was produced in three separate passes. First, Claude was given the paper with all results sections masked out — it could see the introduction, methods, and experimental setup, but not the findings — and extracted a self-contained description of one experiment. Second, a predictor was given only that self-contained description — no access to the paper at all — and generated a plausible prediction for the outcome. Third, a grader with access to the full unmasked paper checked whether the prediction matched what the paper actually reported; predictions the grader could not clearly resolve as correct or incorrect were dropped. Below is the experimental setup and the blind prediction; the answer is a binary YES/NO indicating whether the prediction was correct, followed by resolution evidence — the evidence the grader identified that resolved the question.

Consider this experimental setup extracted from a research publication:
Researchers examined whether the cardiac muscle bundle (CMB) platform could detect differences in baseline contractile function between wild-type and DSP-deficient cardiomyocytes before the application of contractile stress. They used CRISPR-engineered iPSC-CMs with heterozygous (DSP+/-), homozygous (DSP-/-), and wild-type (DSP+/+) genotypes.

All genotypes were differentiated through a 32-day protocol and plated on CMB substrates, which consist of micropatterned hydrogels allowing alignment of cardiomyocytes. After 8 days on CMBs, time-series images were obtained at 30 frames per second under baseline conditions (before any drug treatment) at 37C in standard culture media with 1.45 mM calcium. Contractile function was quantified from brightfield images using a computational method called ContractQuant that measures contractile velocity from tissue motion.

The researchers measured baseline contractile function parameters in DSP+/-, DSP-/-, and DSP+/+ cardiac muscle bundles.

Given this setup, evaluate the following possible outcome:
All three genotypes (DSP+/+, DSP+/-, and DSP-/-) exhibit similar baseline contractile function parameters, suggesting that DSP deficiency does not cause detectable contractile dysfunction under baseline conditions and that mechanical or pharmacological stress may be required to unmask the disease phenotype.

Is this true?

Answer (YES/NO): YES